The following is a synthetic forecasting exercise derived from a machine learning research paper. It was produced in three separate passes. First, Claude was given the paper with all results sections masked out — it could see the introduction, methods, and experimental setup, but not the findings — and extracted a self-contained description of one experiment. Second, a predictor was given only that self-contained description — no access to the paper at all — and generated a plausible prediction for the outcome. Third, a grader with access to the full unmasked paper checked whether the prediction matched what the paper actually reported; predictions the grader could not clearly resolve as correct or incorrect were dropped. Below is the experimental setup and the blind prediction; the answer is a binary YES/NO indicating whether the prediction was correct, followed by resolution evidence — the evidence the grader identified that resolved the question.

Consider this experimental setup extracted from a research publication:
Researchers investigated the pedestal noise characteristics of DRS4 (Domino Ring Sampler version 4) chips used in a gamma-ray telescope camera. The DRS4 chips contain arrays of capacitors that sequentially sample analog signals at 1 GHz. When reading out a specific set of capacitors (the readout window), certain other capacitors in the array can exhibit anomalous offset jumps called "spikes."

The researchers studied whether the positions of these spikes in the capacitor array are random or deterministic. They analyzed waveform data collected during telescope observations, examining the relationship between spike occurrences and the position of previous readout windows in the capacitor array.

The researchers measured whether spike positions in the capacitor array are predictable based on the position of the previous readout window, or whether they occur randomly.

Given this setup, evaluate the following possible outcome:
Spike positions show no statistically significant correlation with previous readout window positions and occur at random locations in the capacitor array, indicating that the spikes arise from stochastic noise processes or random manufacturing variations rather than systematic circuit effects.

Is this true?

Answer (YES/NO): NO